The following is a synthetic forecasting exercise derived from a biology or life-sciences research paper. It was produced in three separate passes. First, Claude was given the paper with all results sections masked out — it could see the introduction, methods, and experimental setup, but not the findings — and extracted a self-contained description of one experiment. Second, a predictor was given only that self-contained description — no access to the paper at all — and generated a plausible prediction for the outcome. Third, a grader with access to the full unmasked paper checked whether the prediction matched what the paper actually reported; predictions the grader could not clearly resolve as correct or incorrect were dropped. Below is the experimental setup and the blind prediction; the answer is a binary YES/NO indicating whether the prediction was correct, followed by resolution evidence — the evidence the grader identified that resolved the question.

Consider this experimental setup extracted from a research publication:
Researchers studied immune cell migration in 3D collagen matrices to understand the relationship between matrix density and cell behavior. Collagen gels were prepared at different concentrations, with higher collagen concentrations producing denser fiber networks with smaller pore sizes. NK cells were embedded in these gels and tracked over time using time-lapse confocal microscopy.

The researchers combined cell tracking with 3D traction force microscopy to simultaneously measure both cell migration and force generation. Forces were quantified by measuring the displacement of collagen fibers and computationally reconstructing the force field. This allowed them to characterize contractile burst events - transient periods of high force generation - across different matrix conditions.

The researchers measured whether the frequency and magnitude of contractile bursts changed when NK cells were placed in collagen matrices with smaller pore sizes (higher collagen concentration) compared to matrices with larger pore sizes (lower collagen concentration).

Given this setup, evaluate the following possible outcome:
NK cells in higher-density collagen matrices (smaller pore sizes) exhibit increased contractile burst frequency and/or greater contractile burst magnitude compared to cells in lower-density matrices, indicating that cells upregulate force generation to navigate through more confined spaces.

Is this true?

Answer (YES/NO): NO